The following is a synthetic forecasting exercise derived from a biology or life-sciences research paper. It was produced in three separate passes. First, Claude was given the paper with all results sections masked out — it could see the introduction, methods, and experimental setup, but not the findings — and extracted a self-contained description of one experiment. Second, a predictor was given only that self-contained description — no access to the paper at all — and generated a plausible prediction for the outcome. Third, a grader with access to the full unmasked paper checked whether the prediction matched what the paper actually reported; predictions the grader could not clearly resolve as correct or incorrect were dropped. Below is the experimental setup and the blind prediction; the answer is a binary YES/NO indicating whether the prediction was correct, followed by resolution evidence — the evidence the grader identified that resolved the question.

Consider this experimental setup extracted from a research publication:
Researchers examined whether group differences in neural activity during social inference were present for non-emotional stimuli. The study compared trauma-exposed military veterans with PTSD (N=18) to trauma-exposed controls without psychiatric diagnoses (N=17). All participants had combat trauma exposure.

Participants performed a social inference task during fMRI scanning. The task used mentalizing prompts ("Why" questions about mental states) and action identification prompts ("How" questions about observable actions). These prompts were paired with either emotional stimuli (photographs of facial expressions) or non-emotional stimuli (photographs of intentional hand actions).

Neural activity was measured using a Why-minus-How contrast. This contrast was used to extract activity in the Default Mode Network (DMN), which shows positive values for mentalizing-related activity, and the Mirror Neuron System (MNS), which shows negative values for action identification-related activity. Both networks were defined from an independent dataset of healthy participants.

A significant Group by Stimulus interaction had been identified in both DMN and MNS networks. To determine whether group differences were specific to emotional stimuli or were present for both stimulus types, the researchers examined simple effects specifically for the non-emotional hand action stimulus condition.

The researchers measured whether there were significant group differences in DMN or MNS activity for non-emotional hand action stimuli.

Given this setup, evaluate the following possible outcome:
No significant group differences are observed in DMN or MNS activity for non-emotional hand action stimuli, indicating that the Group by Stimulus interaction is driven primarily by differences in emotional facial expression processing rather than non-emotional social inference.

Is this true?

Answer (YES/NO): YES